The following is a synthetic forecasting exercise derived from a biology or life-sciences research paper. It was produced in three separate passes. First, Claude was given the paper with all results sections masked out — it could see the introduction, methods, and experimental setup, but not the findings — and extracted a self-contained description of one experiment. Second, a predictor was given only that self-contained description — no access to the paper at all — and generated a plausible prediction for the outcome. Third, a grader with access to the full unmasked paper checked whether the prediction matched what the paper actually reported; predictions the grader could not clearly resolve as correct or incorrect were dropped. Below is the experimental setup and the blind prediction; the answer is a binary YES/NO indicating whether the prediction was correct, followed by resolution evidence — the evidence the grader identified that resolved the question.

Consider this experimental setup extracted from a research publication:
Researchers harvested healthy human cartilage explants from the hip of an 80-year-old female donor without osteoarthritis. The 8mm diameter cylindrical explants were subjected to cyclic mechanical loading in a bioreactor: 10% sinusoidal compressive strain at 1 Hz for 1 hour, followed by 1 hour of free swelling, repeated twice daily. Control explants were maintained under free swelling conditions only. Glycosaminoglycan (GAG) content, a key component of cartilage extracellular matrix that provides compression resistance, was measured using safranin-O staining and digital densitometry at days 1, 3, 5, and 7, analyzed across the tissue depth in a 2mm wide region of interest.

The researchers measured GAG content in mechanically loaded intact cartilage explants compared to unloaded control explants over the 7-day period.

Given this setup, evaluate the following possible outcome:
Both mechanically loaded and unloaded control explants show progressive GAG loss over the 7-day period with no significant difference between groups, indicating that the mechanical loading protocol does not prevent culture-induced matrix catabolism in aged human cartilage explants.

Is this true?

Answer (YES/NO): NO